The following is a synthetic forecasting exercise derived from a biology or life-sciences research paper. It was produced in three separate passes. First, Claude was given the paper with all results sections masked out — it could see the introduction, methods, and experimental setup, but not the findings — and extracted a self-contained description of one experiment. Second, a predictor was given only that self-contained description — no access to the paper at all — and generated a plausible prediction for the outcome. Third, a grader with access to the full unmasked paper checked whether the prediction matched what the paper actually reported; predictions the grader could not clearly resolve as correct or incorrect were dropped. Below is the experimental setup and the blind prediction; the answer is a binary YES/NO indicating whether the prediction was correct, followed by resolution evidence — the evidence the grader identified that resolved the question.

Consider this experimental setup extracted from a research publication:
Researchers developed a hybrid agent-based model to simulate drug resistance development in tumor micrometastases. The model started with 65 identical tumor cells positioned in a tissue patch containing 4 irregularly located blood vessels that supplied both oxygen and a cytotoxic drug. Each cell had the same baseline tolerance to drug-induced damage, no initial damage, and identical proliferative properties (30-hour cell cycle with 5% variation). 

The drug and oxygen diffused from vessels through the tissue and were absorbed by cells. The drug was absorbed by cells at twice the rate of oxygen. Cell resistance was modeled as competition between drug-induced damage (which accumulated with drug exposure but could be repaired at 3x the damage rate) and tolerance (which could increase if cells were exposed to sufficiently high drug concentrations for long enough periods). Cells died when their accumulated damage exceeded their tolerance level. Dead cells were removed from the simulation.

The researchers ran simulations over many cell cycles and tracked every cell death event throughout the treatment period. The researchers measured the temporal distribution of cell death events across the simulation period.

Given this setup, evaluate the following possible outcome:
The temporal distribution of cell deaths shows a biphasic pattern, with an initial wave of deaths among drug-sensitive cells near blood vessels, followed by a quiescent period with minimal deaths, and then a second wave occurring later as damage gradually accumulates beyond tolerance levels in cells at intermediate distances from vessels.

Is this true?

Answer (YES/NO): NO